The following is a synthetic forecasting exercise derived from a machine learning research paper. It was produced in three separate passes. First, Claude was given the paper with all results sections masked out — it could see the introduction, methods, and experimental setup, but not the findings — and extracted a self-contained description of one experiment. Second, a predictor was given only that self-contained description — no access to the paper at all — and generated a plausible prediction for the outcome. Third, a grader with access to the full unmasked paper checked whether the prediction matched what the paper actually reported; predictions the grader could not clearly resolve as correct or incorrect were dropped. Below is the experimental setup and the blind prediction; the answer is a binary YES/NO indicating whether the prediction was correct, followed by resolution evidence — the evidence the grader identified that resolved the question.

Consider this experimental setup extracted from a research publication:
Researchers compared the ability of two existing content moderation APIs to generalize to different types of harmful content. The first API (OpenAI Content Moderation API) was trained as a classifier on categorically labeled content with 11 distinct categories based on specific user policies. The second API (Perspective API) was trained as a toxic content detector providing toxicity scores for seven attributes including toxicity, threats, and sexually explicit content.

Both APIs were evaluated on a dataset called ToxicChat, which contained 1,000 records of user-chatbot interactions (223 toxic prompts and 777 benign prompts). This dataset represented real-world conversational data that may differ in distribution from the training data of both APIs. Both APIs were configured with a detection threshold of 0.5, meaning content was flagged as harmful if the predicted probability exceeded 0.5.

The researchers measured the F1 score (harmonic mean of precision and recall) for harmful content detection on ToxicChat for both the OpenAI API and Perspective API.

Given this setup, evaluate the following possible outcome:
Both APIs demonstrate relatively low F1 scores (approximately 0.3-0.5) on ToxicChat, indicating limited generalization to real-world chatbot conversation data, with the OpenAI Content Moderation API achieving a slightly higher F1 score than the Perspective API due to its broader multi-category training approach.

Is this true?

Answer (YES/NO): NO